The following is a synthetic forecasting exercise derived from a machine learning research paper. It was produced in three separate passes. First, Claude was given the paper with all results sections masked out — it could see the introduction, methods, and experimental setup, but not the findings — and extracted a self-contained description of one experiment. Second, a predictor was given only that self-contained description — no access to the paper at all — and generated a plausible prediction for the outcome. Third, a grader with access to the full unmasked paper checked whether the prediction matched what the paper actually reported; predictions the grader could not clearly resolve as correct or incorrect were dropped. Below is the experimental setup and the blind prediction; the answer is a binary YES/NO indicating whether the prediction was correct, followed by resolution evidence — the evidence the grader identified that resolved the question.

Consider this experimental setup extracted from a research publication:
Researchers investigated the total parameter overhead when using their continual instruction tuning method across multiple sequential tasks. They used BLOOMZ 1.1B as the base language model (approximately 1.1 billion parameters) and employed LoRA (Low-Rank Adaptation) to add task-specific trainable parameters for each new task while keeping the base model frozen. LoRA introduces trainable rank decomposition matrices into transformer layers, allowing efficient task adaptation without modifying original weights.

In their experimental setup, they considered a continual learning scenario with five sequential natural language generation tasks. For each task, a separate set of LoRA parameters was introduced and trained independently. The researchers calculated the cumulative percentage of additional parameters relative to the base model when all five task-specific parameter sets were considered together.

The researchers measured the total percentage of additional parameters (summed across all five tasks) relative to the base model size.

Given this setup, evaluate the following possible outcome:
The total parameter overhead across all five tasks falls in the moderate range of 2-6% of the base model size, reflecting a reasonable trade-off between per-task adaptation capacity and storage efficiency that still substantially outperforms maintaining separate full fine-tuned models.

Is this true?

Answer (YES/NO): YES